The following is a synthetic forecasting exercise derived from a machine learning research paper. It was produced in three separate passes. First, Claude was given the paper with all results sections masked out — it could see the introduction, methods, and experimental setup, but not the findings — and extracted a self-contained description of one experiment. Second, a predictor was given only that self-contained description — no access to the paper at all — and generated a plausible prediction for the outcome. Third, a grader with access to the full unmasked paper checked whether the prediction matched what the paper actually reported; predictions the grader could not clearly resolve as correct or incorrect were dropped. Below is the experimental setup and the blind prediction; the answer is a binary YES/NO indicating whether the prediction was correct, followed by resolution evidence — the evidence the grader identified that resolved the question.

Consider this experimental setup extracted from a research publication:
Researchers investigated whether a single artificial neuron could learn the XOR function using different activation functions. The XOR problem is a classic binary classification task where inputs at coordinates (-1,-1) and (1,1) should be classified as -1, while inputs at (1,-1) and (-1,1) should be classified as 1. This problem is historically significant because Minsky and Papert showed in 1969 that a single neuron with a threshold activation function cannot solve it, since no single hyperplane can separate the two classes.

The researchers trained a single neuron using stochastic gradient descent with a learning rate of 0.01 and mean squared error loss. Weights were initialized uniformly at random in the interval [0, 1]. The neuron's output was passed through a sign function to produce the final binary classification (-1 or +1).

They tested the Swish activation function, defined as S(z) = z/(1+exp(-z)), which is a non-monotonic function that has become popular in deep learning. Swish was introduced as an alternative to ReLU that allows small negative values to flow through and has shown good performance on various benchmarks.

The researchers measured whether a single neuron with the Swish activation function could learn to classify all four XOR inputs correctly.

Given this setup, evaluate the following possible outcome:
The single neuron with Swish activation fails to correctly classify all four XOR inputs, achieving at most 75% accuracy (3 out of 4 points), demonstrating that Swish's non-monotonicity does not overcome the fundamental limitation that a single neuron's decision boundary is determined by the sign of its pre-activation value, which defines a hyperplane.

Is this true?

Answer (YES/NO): YES